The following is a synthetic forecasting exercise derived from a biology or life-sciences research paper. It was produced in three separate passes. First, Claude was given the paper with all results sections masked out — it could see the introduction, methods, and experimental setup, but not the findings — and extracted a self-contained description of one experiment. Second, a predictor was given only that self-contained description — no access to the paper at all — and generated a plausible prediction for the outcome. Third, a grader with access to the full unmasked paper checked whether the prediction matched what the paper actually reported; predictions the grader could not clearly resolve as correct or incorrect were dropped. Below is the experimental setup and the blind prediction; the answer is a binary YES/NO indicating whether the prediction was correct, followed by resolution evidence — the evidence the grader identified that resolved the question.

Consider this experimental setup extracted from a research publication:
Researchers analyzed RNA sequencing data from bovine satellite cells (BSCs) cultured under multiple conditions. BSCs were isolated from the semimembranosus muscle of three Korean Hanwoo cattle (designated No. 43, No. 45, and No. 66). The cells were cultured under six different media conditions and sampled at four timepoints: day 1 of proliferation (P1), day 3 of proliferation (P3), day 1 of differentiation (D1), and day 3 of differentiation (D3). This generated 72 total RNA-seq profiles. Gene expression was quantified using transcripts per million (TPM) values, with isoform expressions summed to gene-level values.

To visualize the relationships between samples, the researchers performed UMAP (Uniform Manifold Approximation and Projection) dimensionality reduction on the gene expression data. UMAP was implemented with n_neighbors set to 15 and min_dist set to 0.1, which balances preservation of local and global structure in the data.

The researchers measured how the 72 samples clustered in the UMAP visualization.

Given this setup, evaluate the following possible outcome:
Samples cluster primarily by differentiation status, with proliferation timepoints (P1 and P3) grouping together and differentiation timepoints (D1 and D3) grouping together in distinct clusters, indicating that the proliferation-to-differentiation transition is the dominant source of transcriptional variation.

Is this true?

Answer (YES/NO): NO